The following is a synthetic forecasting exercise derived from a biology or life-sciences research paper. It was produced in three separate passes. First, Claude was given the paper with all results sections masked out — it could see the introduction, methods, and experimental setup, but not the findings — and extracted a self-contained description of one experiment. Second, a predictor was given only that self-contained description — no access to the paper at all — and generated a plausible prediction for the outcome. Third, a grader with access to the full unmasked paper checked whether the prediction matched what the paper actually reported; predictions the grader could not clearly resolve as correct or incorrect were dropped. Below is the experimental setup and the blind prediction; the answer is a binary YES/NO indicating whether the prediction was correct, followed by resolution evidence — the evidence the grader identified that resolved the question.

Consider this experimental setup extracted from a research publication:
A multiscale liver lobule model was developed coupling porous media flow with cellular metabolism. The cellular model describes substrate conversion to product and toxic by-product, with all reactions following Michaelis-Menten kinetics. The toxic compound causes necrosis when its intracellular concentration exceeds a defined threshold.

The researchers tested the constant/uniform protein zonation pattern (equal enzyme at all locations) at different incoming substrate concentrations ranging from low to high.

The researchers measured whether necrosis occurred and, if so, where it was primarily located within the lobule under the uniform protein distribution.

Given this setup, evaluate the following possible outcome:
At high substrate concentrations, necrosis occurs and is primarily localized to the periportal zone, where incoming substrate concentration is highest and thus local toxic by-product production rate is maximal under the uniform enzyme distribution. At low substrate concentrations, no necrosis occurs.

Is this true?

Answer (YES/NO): NO